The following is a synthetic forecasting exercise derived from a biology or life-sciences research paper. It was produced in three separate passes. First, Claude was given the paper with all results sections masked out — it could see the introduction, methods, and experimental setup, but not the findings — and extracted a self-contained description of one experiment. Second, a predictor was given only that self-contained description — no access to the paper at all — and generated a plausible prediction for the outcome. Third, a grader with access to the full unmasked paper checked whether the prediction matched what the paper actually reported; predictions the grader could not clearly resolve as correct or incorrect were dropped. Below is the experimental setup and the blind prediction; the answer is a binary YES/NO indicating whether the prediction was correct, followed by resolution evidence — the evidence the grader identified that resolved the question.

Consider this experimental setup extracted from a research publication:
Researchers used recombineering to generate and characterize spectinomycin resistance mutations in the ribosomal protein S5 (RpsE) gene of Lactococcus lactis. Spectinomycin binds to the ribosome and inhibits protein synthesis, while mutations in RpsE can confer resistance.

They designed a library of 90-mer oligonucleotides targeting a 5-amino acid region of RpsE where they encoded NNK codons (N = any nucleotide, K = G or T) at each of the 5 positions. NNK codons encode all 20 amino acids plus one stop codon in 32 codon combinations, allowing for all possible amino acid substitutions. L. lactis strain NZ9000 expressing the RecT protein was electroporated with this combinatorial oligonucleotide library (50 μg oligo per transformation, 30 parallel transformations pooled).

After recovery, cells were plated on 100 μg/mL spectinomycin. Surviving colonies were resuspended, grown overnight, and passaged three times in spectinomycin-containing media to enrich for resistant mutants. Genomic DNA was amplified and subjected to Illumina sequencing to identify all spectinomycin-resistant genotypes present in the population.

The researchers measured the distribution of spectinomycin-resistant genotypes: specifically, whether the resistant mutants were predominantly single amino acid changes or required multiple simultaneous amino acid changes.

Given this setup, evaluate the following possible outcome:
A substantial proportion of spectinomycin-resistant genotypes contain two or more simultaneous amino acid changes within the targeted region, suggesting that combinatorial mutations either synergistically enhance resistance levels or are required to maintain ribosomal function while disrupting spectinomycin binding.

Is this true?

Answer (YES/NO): YES